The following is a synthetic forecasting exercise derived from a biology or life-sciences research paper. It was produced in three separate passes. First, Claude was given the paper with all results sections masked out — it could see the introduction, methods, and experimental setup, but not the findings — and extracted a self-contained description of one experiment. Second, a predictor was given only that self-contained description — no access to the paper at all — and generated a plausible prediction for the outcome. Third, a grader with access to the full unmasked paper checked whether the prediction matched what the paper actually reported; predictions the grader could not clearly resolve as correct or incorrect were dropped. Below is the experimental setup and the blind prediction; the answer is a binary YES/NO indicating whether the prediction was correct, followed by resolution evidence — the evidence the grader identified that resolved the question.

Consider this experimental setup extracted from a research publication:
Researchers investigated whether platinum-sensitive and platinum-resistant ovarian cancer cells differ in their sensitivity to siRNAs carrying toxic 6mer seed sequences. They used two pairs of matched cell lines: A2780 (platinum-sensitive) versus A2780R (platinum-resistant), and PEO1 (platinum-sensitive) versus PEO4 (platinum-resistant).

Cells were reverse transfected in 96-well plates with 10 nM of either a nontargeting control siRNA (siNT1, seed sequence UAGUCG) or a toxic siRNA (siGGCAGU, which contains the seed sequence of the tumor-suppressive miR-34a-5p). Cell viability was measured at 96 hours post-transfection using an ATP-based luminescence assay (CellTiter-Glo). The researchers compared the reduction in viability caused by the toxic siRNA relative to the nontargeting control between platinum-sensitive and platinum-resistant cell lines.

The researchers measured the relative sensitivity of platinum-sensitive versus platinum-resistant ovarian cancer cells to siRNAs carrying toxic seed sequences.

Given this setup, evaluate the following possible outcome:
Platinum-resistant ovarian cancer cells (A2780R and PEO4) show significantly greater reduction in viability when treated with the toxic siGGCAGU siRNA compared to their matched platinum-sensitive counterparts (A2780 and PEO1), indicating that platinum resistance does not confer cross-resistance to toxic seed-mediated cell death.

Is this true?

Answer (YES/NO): NO